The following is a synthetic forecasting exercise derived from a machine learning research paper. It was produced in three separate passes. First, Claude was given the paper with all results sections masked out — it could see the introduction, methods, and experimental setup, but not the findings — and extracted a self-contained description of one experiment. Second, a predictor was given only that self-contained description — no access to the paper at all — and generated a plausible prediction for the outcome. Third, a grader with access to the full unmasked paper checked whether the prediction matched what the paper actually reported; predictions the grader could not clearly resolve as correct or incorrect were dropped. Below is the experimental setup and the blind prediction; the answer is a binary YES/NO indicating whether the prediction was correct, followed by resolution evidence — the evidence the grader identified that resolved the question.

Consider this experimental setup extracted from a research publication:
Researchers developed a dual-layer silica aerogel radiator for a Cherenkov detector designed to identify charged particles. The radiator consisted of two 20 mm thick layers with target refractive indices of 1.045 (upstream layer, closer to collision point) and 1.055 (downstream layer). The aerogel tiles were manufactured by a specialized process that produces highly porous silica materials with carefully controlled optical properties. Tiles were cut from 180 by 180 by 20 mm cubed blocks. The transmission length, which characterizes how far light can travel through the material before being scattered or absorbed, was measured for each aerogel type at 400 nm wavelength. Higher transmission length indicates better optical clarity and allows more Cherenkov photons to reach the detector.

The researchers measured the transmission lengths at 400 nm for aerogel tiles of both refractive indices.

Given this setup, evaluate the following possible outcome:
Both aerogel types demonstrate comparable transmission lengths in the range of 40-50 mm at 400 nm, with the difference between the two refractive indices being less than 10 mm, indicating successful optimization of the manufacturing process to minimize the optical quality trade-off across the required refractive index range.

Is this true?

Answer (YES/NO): NO